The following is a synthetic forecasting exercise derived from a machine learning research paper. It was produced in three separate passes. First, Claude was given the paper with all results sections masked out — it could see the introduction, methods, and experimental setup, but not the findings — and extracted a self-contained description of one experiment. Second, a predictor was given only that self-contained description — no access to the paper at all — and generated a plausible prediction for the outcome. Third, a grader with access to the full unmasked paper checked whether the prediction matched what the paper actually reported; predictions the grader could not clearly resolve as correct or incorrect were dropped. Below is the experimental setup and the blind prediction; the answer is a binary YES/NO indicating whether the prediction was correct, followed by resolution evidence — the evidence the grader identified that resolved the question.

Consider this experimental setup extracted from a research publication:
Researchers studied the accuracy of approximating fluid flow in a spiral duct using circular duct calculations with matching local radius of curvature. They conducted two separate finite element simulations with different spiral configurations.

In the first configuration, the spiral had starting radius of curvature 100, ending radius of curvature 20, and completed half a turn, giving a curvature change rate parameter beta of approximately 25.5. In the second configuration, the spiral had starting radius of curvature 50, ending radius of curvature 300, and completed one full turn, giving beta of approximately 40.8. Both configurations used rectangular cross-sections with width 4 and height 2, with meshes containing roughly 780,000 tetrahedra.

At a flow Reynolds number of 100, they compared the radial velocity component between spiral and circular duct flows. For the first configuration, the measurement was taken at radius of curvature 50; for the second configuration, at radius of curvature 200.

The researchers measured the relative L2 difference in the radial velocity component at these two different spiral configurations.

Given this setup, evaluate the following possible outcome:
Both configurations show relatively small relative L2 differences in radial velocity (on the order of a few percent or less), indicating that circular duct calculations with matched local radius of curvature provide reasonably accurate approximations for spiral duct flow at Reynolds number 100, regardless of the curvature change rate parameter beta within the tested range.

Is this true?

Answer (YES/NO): YES